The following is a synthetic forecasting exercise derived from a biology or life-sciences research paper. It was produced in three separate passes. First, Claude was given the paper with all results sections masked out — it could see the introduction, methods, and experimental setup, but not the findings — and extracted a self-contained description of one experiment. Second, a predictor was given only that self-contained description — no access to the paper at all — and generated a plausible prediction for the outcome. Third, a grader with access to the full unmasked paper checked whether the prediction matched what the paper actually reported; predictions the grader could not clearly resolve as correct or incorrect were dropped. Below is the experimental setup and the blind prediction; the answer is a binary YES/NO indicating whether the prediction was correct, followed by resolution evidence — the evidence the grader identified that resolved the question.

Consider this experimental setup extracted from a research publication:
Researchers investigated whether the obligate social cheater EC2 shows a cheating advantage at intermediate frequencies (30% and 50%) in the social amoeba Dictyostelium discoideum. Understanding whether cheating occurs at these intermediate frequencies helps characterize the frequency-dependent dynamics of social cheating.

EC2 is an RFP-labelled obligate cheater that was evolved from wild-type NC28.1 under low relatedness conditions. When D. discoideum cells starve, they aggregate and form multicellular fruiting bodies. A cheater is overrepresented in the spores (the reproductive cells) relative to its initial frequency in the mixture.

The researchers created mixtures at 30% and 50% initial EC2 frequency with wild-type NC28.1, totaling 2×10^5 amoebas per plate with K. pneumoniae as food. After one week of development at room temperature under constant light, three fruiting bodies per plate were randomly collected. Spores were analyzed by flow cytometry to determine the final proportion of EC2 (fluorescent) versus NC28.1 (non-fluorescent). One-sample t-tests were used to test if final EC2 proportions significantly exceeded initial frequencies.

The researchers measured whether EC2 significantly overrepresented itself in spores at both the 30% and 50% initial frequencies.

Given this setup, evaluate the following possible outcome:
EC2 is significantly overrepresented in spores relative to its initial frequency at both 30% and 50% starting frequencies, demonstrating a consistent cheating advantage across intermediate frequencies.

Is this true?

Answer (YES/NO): NO